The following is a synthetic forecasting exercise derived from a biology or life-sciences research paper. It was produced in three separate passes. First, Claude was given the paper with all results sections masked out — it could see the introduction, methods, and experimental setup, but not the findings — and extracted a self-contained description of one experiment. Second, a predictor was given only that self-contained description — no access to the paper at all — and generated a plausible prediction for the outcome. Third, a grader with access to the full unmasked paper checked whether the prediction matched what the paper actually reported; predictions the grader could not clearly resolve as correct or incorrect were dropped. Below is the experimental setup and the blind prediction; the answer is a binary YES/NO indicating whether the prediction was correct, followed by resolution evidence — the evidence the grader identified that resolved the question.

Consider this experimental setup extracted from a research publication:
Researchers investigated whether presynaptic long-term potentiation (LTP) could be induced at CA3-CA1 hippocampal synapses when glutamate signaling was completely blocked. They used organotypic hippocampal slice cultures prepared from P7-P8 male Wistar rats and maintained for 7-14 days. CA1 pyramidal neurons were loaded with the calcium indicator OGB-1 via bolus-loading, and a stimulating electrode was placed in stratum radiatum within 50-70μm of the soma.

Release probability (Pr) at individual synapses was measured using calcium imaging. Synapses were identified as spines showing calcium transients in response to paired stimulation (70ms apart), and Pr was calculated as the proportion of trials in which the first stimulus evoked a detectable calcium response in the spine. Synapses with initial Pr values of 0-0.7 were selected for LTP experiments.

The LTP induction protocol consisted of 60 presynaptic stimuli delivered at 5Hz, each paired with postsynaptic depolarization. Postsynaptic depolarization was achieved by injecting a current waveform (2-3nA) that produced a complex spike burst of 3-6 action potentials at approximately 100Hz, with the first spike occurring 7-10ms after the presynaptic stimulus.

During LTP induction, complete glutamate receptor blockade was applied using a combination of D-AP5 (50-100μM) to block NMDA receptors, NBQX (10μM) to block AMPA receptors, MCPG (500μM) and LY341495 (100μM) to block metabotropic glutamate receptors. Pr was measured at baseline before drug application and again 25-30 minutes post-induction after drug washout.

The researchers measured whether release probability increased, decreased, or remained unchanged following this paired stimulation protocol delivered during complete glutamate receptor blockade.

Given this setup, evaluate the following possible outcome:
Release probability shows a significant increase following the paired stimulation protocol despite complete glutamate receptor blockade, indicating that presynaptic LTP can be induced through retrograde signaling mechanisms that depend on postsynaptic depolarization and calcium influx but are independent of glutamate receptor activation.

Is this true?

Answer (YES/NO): YES